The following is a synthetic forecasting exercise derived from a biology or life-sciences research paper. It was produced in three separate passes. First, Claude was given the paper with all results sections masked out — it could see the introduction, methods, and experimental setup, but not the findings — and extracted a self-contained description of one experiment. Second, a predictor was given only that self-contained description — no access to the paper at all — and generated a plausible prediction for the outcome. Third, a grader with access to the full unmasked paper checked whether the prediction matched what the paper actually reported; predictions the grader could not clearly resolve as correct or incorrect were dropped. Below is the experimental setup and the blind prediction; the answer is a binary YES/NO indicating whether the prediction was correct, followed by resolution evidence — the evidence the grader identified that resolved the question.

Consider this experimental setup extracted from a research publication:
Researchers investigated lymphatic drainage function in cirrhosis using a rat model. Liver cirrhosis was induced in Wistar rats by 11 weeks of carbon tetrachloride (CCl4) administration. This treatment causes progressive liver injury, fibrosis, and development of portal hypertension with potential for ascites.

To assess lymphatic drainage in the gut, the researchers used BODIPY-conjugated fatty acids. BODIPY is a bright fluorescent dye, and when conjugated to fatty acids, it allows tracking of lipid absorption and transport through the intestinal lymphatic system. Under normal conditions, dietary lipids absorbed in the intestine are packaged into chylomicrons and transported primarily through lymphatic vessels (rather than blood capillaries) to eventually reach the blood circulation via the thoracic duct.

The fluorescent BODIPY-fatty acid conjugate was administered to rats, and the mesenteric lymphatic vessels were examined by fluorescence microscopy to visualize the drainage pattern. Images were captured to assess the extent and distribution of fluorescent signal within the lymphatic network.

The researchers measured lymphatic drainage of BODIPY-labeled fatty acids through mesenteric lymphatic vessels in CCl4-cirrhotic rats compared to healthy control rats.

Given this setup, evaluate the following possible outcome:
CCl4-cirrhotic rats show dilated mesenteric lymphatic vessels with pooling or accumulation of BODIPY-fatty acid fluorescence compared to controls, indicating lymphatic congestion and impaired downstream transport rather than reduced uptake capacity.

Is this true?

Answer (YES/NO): NO